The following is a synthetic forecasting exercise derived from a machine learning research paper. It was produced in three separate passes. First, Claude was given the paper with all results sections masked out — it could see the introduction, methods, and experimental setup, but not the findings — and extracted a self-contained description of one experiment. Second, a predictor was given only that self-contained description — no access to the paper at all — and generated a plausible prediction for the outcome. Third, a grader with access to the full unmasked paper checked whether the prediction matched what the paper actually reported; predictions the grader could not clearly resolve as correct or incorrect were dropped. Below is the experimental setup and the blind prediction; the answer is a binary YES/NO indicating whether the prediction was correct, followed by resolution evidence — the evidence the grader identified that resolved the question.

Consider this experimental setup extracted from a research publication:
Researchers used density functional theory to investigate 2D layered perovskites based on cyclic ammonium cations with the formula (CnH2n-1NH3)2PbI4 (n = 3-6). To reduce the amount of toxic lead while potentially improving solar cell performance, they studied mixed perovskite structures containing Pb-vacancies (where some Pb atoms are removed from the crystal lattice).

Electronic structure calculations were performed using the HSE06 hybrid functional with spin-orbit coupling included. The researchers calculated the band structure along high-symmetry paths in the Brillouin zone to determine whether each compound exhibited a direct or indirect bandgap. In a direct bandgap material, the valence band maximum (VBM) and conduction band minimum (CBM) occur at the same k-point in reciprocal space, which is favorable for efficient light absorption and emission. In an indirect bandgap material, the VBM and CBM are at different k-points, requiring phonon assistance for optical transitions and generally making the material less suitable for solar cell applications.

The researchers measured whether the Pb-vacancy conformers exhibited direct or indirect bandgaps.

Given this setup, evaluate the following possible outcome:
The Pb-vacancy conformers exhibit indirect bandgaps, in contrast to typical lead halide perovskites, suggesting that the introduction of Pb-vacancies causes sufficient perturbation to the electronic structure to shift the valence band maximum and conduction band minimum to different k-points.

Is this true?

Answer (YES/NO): YES